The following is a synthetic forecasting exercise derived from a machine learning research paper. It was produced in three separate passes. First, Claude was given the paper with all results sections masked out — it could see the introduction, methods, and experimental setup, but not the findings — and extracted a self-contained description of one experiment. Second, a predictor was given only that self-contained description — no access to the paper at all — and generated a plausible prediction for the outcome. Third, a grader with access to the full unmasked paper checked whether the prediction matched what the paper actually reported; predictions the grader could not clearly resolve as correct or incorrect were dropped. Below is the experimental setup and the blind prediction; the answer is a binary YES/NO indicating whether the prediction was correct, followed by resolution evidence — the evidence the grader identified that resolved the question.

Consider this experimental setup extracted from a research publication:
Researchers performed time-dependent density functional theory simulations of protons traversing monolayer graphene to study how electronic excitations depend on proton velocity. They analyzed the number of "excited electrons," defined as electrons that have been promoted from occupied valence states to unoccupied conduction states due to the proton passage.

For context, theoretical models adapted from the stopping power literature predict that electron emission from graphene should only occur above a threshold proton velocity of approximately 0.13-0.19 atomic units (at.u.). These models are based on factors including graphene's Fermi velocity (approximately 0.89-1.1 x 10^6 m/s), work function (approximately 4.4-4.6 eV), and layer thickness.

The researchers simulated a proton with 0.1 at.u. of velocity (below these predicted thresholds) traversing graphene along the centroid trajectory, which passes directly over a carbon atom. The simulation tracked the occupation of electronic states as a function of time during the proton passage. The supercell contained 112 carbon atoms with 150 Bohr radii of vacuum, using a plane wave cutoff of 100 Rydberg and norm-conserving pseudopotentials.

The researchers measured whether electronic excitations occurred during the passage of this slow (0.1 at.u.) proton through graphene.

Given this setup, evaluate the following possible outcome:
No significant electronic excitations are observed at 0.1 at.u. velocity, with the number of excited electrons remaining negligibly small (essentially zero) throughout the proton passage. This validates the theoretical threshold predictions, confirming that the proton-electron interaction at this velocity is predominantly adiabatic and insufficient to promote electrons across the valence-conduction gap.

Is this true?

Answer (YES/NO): NO